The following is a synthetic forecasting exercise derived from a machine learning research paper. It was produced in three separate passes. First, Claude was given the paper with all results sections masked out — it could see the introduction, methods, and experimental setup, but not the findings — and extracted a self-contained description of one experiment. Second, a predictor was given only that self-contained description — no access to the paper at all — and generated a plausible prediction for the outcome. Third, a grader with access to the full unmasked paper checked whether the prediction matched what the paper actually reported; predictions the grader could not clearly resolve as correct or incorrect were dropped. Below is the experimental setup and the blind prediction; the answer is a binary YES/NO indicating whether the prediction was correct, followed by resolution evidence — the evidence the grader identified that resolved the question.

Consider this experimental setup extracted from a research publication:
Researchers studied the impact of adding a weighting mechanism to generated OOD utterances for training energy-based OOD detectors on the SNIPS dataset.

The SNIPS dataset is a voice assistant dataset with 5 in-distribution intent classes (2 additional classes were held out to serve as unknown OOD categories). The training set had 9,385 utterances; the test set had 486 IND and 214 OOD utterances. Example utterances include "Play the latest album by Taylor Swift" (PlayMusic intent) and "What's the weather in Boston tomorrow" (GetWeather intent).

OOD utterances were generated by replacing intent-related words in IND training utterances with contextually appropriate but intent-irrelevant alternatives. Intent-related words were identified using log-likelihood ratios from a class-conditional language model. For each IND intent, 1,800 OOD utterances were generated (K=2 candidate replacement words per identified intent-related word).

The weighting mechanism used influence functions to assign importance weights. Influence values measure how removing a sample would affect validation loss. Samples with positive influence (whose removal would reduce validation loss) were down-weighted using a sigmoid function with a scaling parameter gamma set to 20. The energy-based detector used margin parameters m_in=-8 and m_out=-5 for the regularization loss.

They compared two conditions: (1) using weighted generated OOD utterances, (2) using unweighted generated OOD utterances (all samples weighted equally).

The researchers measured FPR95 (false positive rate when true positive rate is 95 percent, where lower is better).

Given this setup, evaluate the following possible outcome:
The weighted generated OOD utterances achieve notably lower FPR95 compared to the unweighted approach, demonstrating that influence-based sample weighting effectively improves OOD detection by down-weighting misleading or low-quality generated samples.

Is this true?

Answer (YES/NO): YES